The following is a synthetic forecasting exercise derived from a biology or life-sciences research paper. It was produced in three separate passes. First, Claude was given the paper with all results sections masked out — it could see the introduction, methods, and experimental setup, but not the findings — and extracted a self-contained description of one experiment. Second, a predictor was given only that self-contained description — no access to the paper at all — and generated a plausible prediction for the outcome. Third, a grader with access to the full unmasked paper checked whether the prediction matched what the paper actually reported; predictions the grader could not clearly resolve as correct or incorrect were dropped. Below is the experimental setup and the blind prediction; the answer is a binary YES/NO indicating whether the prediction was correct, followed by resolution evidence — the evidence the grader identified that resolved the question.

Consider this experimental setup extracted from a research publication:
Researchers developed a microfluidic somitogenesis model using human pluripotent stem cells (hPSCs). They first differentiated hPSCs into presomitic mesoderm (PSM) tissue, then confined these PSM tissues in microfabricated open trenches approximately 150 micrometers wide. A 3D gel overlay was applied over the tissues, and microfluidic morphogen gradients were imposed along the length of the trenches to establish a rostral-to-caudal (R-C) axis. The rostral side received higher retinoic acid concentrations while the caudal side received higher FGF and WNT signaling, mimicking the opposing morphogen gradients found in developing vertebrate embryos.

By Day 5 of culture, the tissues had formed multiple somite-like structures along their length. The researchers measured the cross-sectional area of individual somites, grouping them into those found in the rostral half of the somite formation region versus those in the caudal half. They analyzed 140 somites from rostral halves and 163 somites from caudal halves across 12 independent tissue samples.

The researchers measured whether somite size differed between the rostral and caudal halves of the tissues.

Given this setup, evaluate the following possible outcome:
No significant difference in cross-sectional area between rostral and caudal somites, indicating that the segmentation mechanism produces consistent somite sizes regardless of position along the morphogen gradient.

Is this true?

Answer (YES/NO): NO